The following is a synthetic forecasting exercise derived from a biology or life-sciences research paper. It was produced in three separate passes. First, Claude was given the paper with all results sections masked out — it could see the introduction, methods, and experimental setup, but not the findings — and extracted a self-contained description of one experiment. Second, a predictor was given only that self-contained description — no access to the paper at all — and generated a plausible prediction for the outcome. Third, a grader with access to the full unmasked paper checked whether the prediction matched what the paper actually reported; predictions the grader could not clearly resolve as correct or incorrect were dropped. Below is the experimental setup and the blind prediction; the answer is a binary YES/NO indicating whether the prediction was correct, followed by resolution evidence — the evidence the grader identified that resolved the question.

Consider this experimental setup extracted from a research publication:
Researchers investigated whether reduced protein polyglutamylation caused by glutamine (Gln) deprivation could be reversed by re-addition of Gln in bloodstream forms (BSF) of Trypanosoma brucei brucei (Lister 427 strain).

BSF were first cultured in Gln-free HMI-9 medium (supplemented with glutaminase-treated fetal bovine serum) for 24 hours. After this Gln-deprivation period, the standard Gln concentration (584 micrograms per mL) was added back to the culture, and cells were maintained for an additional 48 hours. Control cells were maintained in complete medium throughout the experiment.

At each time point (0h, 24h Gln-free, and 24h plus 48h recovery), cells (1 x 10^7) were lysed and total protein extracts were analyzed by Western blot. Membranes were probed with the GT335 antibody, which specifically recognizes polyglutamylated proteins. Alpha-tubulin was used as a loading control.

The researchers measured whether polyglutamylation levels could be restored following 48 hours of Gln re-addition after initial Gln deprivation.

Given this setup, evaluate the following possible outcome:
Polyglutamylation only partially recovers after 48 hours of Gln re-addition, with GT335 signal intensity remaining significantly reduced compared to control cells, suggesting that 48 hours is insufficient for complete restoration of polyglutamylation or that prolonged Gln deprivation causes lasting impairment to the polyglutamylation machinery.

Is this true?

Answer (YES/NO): NO